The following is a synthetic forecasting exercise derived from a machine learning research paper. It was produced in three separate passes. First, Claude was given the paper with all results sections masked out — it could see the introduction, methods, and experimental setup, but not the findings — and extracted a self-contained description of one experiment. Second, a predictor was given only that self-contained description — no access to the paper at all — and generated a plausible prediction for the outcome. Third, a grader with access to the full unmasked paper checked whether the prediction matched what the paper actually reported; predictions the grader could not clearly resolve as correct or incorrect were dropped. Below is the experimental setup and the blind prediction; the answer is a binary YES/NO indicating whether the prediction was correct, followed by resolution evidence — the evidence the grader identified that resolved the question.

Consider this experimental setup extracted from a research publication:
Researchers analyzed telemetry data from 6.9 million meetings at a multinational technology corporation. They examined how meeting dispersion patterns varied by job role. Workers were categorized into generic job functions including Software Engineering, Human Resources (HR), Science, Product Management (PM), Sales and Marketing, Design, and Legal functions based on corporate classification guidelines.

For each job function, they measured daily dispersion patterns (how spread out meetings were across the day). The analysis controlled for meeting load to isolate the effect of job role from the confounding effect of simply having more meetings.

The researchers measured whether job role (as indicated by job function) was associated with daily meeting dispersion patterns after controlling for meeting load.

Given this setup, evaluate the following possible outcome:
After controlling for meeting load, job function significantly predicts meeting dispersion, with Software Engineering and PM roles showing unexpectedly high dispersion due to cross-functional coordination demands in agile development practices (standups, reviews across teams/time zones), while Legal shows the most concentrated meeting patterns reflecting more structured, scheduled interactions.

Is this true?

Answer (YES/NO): NO